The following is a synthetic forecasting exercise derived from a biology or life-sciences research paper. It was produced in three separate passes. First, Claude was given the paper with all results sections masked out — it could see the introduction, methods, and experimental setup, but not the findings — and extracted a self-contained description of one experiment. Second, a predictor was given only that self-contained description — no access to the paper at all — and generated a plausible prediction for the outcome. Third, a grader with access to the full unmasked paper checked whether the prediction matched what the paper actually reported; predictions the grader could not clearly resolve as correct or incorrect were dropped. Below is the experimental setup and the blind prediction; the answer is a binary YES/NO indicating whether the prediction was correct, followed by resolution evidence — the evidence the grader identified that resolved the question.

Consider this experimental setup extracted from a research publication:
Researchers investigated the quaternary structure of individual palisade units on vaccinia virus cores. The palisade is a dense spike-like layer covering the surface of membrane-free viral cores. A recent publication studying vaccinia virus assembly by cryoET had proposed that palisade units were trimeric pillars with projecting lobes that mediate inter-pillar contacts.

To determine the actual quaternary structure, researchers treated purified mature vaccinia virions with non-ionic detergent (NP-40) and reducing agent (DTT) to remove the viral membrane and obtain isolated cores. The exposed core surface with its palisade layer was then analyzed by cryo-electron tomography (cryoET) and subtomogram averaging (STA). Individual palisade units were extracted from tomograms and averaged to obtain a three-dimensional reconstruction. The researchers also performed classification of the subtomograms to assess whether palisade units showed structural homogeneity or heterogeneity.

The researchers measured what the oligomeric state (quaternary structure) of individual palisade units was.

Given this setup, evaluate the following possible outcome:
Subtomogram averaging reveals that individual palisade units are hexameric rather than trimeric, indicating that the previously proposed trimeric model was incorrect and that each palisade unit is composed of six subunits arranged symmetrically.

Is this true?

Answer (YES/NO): NO